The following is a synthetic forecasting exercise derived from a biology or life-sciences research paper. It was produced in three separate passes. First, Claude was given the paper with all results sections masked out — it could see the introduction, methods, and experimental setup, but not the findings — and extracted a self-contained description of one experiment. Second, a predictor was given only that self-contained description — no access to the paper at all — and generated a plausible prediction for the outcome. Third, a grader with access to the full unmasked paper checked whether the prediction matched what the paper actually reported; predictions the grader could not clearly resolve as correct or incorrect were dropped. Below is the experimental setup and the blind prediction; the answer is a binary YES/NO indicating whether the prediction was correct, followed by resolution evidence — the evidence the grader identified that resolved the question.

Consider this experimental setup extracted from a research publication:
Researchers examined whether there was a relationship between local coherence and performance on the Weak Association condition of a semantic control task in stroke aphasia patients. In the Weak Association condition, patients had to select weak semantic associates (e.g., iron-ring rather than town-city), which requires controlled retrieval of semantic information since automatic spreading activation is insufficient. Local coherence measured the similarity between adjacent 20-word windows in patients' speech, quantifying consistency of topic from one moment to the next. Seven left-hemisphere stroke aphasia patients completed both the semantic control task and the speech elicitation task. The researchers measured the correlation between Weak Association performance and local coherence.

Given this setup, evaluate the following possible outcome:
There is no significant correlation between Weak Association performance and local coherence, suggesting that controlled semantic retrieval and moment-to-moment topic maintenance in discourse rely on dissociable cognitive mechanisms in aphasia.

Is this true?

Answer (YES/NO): YES